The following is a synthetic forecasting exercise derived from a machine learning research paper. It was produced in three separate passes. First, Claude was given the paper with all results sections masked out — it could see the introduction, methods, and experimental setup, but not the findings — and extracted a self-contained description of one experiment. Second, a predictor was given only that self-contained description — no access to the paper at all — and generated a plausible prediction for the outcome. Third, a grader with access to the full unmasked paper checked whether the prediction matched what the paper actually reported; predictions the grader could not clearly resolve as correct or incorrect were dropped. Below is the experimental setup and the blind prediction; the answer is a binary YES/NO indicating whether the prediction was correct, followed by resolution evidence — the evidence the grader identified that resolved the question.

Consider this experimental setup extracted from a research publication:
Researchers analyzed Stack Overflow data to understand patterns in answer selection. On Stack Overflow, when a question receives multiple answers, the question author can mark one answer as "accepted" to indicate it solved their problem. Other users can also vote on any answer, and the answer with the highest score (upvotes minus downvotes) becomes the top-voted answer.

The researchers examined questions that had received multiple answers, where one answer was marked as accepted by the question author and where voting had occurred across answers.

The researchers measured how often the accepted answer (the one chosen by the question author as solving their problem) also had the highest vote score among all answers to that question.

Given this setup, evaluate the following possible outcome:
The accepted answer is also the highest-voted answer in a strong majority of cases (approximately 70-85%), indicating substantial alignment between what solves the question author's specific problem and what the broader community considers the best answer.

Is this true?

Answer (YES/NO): YES